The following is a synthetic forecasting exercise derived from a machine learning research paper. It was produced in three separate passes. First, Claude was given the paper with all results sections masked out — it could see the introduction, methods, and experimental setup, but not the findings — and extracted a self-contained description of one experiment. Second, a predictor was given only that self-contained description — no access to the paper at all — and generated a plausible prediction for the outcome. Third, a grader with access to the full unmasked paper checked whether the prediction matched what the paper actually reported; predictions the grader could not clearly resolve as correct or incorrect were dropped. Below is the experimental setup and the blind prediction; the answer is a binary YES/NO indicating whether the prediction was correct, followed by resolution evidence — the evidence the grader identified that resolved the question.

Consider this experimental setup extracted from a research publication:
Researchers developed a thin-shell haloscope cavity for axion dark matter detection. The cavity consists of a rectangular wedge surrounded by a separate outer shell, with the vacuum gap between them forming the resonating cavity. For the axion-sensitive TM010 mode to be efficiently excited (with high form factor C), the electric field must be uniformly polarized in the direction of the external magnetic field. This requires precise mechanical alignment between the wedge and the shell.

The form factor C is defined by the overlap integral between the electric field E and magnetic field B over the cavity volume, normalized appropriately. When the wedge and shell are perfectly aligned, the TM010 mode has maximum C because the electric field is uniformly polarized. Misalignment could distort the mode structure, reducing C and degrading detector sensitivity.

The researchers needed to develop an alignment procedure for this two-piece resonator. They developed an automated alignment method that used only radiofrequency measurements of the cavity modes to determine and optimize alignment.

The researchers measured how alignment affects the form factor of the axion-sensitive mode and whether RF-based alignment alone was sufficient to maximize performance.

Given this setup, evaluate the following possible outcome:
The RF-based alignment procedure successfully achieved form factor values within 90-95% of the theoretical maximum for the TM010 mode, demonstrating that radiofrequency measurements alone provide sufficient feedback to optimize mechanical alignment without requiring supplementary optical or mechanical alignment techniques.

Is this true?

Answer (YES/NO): NO